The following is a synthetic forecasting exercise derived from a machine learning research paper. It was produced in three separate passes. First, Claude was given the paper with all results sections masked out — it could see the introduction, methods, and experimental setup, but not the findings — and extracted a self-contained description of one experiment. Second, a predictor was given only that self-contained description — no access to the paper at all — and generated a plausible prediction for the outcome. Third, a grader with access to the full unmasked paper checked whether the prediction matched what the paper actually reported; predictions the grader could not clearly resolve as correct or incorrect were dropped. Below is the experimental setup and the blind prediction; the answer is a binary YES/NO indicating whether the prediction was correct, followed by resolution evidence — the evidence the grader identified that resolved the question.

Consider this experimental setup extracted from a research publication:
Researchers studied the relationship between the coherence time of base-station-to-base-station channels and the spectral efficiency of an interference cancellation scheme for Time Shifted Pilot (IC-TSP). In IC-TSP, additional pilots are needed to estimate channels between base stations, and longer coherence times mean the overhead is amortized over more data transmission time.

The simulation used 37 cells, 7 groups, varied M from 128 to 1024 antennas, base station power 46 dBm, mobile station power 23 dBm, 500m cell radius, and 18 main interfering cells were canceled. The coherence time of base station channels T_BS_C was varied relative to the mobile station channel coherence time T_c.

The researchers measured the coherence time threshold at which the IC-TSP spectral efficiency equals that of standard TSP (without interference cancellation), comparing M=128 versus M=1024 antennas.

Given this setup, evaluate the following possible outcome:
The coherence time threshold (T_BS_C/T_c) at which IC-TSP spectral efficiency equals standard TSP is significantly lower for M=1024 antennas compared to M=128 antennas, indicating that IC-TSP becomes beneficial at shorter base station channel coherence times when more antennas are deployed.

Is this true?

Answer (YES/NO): NO